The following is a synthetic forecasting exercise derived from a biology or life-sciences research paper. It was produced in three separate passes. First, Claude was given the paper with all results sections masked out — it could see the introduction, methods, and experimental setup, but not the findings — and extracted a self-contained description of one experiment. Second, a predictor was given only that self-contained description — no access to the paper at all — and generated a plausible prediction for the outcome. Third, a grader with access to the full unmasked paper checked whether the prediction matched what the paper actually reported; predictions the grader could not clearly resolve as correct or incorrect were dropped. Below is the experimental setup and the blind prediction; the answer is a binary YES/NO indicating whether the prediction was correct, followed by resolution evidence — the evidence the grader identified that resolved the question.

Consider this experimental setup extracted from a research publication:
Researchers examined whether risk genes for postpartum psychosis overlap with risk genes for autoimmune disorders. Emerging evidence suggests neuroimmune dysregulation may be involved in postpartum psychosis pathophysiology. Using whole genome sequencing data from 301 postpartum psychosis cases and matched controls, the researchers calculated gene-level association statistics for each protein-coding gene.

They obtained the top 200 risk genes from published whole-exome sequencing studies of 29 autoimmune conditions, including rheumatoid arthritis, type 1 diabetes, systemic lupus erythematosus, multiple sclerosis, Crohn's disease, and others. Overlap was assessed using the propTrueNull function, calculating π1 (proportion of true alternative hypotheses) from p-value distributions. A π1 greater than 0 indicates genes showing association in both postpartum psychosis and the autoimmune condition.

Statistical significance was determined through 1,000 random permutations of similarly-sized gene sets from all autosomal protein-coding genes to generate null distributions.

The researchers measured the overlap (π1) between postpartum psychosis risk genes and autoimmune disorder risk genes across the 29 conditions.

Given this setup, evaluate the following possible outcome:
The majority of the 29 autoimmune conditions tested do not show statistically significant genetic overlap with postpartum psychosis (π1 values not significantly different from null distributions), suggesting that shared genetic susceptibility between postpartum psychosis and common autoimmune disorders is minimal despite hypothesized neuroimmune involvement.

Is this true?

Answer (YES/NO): NO